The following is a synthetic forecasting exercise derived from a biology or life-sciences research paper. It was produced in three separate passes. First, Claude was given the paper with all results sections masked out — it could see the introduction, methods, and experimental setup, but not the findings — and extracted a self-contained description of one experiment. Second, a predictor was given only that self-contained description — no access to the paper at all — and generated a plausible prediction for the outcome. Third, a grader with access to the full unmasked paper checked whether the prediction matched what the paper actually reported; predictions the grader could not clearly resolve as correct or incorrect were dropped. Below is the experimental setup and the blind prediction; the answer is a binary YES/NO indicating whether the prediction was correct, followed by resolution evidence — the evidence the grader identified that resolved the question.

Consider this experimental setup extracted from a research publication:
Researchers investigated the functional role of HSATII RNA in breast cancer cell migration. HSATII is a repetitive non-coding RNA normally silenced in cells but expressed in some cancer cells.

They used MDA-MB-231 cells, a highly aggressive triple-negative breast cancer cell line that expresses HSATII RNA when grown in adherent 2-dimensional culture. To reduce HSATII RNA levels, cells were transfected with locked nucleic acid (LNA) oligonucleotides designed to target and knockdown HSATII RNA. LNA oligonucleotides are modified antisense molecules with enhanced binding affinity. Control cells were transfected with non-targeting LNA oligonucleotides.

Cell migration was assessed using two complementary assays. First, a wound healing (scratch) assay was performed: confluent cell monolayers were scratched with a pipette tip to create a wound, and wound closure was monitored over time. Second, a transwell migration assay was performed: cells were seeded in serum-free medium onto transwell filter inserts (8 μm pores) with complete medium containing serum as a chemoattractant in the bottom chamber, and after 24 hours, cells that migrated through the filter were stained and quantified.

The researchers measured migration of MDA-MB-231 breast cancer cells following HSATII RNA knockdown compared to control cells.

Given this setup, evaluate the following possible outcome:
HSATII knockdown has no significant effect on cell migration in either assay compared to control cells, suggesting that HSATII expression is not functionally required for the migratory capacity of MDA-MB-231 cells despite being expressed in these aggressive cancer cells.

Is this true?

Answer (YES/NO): NO